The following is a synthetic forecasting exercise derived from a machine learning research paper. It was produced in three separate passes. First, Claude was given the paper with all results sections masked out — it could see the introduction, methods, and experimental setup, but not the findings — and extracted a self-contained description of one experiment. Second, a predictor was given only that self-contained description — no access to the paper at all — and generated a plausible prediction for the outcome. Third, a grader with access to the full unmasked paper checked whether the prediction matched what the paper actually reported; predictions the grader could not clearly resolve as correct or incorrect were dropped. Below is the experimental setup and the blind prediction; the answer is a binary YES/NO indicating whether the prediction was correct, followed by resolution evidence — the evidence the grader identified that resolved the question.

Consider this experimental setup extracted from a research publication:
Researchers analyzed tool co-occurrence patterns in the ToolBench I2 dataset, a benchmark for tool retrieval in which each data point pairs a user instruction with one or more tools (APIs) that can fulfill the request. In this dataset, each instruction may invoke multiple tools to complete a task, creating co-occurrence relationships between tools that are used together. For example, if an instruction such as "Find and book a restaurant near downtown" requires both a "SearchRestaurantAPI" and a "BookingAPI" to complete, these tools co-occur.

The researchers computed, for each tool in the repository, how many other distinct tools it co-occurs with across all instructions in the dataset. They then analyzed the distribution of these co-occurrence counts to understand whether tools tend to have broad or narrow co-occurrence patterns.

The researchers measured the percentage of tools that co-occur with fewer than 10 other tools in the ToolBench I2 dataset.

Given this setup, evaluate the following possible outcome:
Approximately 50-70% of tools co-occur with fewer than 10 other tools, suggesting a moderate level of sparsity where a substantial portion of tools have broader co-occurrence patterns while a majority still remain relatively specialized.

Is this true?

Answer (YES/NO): YES